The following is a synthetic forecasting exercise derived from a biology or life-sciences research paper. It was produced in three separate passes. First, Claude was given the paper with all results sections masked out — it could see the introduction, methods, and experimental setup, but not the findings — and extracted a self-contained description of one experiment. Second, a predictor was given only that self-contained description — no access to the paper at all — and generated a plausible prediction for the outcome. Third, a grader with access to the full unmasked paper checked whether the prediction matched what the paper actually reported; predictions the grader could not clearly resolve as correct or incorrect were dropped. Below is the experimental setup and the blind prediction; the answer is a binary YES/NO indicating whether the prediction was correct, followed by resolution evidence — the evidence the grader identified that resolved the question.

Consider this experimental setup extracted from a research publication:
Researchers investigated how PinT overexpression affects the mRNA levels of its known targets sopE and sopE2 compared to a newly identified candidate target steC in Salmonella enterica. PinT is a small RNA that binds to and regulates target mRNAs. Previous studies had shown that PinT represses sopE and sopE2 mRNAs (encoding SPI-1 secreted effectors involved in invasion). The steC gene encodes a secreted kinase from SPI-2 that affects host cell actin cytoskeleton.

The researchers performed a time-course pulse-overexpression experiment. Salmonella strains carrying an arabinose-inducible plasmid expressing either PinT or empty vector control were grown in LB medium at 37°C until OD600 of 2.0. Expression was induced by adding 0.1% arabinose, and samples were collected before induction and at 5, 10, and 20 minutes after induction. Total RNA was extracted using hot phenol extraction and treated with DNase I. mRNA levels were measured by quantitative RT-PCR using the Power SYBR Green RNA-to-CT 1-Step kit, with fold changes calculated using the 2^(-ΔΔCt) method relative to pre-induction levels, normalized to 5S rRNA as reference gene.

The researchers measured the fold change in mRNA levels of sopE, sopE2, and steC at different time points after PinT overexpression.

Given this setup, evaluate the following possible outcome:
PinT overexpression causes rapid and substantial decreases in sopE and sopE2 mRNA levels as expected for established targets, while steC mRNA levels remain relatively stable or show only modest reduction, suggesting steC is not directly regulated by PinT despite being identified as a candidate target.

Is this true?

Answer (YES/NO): NO